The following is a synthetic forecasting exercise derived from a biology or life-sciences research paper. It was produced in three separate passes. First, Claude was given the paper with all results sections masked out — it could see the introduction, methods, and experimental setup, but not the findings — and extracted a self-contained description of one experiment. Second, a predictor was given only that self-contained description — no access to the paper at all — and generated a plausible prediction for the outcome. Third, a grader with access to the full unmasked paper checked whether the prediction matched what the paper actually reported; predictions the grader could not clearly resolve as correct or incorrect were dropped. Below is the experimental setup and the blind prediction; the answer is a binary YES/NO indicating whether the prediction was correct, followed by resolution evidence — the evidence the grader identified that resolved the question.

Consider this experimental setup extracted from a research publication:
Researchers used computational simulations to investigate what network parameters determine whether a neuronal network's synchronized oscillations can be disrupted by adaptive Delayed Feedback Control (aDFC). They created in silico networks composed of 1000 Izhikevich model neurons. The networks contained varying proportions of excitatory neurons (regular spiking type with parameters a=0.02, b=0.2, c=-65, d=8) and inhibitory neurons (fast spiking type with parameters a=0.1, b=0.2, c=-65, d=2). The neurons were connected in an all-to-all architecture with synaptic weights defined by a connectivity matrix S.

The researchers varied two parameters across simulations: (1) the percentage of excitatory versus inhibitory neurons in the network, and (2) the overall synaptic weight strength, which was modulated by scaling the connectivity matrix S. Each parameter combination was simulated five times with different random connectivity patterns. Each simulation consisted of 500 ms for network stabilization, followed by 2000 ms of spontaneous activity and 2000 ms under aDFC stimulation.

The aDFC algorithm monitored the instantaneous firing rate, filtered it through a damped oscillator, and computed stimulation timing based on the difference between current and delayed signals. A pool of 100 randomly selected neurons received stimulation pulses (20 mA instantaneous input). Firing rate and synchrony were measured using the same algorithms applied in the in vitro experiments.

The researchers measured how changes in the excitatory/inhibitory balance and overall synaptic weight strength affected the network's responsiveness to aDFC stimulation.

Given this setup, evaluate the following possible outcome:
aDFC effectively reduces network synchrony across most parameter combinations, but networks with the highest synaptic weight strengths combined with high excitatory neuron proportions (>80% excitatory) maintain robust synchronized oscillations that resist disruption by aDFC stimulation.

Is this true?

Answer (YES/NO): NO